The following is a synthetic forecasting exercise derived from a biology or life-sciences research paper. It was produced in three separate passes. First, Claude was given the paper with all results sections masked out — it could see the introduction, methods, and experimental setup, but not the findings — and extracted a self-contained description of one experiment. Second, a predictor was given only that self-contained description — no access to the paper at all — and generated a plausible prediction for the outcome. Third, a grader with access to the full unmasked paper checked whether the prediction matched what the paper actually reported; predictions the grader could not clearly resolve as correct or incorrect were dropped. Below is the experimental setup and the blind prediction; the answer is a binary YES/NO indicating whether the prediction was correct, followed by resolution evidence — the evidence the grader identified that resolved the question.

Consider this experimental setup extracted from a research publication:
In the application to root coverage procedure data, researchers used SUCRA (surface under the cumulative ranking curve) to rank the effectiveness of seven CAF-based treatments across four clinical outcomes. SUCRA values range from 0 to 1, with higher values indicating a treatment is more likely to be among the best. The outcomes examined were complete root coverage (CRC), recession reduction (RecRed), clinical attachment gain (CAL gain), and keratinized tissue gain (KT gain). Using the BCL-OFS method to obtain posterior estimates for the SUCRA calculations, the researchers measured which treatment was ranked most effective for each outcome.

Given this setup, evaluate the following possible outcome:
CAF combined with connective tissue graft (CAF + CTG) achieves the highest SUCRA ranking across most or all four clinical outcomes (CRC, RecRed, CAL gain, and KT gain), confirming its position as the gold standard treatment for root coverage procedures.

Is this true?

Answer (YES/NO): NO